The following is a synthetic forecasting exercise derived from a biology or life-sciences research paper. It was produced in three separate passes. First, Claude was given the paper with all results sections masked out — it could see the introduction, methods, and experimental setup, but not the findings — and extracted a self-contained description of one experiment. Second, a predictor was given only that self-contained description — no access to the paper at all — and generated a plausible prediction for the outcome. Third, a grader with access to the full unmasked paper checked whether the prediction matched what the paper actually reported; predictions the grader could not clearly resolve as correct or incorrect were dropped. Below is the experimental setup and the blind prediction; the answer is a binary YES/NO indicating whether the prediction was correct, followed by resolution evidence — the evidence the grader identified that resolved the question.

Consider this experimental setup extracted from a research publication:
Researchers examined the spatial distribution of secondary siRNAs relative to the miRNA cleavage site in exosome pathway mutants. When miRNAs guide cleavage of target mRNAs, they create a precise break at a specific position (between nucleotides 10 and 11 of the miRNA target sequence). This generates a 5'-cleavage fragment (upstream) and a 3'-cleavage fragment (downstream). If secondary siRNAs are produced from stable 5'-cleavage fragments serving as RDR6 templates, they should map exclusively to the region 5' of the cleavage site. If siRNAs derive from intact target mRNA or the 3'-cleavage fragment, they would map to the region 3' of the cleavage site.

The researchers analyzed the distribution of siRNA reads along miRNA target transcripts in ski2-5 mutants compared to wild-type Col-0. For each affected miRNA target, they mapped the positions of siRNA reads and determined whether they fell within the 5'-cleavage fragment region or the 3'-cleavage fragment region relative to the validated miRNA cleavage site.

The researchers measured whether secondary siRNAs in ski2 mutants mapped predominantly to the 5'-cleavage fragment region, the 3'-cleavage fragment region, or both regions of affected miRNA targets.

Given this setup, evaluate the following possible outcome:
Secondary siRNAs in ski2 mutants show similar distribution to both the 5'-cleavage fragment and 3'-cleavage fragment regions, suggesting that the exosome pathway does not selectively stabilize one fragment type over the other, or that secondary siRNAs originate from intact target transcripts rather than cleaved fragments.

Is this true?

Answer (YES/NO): NO